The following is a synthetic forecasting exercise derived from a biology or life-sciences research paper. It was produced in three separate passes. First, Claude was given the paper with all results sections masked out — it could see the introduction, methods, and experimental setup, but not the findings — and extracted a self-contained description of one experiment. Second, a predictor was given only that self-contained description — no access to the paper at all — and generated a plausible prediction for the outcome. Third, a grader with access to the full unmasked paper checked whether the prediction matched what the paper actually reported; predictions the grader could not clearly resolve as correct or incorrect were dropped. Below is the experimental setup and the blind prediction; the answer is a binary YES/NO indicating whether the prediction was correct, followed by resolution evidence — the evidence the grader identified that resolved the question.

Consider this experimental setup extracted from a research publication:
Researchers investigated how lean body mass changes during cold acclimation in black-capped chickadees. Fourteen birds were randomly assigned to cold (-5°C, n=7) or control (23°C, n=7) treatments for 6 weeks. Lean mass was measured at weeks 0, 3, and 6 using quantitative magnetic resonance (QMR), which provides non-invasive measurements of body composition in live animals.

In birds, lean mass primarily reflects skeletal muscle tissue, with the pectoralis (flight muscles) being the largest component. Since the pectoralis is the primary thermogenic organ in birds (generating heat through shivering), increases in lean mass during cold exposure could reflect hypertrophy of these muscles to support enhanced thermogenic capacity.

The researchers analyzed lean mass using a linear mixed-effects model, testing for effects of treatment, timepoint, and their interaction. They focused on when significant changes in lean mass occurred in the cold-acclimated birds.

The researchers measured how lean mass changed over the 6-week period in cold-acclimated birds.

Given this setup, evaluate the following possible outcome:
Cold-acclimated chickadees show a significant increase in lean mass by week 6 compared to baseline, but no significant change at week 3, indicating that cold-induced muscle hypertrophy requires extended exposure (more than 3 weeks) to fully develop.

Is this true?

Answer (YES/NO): NO